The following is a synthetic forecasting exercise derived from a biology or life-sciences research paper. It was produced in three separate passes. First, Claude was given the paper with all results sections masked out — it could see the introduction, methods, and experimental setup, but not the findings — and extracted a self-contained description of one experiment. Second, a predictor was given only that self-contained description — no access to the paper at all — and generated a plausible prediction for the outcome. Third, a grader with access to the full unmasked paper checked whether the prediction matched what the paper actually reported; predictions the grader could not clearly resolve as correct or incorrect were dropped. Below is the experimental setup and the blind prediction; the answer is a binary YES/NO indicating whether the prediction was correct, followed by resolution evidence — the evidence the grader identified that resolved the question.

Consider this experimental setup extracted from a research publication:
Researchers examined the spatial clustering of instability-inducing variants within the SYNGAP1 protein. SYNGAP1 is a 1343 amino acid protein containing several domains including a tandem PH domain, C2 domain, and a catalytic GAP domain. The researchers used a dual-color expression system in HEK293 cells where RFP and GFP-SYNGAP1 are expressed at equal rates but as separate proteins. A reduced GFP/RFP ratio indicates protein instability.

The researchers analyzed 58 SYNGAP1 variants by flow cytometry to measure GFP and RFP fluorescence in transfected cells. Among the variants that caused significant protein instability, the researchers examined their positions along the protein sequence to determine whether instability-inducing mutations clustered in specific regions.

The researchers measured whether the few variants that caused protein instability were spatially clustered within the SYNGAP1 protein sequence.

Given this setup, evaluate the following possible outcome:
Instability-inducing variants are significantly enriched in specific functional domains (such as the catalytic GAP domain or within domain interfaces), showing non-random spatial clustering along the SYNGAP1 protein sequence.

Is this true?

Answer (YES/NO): YES